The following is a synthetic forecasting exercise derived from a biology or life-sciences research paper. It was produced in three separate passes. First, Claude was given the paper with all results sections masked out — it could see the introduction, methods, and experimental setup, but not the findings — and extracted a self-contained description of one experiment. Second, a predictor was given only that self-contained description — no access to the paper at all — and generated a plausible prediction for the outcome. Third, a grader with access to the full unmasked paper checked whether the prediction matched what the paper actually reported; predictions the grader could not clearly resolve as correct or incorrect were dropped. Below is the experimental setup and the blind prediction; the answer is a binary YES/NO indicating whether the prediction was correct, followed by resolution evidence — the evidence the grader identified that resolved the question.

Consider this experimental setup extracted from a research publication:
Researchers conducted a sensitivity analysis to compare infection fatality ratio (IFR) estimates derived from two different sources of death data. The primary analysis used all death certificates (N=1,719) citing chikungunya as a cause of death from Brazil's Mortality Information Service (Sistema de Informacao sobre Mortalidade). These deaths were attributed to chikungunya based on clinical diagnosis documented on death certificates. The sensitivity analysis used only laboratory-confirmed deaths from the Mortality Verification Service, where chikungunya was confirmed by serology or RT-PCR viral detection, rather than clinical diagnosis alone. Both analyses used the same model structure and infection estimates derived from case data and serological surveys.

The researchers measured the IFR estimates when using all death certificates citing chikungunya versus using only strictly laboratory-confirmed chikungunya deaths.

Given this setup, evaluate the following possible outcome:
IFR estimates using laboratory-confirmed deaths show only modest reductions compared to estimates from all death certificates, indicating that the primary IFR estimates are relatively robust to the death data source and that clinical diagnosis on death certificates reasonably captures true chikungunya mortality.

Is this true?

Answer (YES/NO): NO